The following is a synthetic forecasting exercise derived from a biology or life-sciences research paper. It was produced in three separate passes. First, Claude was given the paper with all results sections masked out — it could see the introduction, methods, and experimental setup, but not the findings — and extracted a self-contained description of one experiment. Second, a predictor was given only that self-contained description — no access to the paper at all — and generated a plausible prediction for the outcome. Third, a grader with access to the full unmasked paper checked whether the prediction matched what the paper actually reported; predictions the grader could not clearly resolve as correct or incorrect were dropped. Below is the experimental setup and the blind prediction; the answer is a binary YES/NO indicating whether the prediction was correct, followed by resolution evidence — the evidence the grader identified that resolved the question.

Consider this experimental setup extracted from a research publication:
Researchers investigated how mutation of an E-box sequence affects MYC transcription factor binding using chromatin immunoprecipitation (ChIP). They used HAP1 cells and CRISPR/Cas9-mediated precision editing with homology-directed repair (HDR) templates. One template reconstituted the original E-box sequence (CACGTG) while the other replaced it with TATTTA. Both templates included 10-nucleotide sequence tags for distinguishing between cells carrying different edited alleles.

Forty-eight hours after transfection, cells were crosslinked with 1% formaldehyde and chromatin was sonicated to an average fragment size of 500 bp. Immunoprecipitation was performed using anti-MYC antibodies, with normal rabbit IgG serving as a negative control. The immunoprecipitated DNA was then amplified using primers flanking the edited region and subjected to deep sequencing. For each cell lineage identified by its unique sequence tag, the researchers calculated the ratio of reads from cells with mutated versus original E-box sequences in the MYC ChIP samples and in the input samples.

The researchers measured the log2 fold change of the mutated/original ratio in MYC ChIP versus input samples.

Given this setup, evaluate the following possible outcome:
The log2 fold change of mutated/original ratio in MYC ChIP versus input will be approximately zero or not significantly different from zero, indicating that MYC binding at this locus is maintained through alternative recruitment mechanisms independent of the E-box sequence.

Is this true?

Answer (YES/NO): NO